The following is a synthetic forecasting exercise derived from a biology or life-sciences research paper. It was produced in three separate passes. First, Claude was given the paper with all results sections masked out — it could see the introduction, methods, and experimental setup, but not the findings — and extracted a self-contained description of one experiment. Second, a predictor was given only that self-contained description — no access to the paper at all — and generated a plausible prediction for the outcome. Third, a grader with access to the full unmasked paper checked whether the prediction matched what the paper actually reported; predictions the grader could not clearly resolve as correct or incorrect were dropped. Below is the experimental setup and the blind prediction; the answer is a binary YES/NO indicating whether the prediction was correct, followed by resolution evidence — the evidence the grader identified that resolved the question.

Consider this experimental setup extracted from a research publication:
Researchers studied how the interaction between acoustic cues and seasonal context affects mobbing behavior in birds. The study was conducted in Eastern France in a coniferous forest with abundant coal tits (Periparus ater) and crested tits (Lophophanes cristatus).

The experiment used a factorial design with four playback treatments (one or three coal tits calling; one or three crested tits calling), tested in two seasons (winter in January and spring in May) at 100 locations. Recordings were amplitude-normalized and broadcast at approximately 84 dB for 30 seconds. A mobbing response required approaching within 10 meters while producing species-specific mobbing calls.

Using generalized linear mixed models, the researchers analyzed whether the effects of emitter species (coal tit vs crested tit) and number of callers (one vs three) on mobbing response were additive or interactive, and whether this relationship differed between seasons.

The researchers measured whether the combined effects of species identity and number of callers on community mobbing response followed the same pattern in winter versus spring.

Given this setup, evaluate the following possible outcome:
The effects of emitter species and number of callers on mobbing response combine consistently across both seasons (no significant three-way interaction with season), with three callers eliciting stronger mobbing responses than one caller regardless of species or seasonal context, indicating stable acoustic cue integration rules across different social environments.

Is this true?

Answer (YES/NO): NO